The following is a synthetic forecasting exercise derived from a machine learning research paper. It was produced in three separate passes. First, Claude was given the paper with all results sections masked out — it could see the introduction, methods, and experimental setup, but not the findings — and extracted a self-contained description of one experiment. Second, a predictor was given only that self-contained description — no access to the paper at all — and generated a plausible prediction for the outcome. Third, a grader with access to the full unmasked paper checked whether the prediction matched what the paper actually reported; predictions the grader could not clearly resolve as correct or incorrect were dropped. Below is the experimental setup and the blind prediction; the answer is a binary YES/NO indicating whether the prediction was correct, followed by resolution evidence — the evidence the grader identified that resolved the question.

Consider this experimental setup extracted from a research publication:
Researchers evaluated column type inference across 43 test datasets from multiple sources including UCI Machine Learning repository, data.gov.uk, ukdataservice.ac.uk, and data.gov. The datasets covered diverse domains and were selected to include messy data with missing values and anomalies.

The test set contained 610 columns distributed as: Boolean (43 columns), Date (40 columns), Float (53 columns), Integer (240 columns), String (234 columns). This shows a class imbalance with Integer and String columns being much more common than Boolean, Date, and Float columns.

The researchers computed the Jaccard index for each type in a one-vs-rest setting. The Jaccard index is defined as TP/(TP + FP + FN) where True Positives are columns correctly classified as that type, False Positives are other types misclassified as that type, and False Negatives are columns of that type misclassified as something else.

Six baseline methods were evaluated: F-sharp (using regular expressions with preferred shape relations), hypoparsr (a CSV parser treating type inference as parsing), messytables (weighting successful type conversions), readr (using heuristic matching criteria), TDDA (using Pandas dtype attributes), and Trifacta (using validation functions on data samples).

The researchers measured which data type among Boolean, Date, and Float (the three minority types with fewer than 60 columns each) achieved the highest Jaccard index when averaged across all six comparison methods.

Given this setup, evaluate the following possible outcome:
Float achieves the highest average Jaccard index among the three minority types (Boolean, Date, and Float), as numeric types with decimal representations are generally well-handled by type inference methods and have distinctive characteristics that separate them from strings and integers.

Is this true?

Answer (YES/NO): YES